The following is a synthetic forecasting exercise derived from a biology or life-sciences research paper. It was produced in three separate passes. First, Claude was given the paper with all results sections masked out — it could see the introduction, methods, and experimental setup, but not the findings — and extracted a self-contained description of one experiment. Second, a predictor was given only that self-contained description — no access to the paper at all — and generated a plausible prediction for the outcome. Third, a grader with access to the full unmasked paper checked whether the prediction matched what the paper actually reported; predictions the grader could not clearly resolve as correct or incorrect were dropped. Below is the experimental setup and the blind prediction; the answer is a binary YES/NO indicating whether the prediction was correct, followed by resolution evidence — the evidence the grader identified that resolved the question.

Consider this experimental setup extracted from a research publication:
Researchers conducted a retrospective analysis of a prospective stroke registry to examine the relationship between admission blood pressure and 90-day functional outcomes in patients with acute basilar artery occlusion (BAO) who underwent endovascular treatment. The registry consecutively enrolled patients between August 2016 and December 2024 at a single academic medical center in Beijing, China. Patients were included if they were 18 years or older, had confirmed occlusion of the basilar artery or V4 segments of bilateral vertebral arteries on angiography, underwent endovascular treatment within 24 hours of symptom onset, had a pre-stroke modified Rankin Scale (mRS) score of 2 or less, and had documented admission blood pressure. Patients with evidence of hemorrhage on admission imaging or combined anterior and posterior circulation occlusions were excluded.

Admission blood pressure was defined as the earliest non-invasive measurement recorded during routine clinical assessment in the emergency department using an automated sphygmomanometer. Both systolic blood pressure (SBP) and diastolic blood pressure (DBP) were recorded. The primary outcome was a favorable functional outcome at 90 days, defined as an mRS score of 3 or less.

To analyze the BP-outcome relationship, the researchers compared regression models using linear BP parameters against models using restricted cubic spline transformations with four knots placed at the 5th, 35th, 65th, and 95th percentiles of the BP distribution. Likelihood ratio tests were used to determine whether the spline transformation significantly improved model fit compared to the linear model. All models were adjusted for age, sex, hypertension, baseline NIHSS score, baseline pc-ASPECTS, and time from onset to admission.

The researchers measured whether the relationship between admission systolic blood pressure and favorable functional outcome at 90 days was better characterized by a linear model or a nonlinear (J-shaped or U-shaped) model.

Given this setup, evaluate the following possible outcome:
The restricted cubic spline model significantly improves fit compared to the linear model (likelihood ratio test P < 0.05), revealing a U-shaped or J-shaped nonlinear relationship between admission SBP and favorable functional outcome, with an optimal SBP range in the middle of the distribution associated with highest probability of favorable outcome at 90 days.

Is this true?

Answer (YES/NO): NO